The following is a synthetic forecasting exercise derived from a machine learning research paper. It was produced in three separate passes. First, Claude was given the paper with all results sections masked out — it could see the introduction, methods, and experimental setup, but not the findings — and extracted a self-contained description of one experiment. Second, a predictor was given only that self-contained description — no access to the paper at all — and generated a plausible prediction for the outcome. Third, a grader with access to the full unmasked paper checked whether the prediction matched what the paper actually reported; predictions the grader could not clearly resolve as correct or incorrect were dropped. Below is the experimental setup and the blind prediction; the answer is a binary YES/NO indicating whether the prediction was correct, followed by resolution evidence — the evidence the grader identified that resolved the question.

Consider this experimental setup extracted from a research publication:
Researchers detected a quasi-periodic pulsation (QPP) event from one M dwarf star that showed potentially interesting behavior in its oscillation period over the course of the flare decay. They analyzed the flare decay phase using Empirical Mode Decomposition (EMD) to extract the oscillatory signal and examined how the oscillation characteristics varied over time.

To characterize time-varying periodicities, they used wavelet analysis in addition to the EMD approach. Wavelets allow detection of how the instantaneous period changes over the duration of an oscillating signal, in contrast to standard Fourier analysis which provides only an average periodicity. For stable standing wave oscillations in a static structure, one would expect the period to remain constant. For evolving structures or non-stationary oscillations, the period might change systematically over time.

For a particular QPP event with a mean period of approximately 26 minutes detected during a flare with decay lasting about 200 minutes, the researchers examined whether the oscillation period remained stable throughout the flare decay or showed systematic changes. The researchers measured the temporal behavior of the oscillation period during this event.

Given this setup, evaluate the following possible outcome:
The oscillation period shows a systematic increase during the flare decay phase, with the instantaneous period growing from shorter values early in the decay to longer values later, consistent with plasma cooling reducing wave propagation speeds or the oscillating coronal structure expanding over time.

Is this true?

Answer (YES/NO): NO